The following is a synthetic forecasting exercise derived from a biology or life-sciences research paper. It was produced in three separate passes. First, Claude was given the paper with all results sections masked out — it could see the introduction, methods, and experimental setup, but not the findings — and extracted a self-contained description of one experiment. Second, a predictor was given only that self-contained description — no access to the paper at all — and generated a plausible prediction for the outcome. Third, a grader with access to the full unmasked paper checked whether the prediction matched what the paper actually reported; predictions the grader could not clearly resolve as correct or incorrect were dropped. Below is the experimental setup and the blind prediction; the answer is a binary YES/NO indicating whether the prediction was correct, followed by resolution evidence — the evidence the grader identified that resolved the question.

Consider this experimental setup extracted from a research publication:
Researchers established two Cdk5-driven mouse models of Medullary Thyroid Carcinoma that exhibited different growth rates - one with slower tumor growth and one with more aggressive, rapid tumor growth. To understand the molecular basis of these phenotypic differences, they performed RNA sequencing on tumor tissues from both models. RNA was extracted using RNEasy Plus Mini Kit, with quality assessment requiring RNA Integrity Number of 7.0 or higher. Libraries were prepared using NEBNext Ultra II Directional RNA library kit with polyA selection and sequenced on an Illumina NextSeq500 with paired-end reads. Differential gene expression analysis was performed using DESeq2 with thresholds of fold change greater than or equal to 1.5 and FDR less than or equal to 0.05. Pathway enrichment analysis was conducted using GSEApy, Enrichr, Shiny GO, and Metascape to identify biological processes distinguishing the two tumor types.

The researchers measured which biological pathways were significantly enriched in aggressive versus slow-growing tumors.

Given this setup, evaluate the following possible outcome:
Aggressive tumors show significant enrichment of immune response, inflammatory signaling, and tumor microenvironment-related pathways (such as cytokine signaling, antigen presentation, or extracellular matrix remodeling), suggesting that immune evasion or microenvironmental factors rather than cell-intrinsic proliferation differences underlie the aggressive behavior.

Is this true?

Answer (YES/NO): NO